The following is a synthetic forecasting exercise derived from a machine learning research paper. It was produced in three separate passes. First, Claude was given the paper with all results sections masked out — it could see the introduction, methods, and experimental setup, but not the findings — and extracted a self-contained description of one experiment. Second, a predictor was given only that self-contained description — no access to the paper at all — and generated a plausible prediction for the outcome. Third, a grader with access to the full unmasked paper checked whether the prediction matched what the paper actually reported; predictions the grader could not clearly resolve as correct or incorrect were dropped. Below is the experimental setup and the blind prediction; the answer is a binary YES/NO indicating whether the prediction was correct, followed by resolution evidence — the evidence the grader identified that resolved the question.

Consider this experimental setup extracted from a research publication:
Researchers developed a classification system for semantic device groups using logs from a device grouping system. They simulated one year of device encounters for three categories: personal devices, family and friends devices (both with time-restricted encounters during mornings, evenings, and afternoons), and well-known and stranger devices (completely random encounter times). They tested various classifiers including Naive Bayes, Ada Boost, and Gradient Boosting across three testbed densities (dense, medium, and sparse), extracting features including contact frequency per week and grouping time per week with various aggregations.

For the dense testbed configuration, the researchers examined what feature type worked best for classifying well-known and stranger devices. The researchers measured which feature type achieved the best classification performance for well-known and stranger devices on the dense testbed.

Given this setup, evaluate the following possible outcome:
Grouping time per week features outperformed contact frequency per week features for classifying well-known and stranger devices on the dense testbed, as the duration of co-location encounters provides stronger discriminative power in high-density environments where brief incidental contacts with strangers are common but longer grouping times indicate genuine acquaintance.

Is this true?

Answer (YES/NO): YES